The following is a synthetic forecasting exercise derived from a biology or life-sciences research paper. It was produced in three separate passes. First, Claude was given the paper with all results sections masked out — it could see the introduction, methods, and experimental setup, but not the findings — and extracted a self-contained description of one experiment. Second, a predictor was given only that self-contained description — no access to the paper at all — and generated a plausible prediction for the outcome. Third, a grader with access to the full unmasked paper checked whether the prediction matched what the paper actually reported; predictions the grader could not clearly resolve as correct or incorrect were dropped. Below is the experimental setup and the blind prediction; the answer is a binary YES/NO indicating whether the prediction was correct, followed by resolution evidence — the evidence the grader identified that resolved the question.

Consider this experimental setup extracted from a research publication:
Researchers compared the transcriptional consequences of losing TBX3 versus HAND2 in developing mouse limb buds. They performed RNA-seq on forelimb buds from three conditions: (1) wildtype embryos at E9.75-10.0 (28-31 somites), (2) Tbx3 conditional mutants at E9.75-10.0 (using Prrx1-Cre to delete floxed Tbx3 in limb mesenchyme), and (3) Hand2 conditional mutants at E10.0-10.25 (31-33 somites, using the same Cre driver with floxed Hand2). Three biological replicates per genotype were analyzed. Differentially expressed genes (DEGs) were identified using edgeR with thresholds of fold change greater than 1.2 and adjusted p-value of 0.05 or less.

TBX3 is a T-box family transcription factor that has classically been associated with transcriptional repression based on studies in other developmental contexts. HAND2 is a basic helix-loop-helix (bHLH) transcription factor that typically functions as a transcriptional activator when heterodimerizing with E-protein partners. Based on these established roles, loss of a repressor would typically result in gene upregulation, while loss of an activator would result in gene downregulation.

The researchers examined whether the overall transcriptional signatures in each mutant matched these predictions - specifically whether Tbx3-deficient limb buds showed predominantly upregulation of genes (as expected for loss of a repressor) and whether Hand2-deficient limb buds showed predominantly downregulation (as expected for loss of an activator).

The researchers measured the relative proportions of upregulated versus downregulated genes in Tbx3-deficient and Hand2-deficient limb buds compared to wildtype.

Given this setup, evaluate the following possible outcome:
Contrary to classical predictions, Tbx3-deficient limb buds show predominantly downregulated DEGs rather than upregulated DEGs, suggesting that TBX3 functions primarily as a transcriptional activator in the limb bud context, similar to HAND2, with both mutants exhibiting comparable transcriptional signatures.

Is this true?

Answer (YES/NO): NO